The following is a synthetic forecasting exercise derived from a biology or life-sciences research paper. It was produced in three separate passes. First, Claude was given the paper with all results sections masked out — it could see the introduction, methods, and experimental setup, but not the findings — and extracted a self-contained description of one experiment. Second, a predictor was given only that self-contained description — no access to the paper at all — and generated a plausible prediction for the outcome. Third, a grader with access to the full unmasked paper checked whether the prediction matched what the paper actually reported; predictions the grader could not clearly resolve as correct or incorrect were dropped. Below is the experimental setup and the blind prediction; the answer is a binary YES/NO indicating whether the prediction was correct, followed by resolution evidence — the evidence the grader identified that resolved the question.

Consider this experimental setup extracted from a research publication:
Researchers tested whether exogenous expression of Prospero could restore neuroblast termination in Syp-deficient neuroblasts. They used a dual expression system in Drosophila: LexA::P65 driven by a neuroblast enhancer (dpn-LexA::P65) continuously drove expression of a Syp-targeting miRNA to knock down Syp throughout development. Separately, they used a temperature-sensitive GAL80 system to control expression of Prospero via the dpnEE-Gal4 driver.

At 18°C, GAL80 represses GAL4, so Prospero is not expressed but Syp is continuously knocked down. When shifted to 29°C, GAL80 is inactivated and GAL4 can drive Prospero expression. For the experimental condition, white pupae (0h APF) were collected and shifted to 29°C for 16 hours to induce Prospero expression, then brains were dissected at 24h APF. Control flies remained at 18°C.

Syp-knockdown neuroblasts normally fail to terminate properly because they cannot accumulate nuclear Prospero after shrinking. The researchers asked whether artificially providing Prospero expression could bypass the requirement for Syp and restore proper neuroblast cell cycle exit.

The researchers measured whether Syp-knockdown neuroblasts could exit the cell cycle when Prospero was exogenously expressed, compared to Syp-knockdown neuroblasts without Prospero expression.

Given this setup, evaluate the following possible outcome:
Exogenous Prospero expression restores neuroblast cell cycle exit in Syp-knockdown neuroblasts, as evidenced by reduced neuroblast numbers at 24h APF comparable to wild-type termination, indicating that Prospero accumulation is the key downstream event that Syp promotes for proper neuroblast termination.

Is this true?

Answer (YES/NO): YES